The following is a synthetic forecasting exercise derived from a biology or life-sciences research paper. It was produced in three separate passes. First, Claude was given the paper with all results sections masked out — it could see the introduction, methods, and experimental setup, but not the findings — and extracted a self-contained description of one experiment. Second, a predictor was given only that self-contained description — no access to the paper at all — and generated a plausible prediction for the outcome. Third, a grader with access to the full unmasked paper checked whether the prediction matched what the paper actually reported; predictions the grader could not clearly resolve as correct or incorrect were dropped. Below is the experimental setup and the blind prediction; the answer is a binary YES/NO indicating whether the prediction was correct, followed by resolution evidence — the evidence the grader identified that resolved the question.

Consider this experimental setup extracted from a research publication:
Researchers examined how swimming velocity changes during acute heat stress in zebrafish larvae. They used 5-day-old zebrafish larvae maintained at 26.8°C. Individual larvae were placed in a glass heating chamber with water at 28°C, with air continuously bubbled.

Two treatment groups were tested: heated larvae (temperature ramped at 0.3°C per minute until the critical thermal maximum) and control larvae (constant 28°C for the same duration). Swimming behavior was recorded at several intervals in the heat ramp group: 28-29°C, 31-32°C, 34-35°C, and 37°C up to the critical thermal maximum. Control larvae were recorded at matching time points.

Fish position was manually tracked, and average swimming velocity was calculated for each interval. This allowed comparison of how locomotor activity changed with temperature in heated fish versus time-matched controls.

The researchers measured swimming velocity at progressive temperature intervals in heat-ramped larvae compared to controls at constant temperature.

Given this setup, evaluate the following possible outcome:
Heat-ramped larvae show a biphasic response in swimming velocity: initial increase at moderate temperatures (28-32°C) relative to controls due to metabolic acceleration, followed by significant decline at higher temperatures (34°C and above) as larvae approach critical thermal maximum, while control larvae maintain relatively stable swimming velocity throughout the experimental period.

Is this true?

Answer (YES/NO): NO